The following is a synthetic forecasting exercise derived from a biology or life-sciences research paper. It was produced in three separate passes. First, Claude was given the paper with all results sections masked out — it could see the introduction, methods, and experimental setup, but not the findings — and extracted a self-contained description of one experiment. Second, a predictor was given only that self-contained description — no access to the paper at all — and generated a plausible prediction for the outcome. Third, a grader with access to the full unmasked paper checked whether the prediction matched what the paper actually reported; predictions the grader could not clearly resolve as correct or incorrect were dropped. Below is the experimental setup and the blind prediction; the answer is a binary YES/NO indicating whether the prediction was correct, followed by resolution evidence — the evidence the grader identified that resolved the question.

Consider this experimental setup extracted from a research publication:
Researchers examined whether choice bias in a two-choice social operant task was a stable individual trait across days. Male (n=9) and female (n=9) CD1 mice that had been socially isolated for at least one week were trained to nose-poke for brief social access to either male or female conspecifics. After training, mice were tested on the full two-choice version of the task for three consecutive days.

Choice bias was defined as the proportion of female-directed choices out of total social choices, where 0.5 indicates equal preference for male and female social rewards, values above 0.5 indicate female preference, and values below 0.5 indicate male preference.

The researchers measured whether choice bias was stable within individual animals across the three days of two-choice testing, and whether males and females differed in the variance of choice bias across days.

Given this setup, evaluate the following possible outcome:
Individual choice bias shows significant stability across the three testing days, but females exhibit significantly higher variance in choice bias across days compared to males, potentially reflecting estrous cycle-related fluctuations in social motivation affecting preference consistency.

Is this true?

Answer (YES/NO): NO